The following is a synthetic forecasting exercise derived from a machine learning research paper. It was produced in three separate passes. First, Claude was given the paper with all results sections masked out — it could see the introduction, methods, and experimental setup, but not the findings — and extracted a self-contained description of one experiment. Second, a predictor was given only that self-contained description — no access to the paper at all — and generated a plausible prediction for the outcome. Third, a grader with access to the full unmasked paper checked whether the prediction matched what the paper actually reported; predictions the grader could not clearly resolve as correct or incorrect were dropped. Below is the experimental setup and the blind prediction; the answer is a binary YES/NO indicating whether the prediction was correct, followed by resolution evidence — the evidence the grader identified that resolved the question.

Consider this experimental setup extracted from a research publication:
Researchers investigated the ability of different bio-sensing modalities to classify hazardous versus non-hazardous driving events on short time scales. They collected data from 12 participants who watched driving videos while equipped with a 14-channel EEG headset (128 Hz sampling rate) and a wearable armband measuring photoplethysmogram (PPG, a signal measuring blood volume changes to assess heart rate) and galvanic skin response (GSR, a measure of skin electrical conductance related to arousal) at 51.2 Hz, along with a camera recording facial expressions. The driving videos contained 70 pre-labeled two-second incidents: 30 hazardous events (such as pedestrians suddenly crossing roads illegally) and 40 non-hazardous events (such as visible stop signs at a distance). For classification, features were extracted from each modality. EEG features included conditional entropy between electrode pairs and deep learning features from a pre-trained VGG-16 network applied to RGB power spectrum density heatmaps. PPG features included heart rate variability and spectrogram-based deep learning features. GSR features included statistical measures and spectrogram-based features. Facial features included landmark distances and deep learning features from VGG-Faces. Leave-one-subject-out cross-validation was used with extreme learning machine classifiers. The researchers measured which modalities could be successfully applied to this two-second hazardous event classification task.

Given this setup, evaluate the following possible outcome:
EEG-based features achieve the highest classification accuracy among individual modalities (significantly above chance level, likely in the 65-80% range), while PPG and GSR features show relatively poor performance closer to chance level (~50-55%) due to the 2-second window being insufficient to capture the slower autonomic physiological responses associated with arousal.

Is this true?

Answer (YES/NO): NO